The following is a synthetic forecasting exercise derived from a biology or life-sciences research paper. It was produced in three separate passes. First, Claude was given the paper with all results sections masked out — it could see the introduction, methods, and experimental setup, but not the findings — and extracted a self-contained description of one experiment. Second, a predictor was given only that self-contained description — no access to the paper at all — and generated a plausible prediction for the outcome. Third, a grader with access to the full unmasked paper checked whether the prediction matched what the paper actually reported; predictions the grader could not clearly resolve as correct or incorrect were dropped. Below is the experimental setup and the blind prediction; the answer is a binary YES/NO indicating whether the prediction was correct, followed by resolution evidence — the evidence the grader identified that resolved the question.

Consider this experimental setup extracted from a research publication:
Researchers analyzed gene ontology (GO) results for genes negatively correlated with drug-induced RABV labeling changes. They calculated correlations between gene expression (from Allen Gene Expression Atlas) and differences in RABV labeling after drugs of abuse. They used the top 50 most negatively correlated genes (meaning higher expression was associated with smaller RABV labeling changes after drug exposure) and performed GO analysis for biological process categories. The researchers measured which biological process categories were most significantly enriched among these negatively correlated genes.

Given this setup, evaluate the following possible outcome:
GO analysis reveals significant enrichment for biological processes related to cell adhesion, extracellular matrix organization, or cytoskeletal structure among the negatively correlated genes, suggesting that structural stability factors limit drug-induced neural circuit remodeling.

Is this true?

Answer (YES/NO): NO